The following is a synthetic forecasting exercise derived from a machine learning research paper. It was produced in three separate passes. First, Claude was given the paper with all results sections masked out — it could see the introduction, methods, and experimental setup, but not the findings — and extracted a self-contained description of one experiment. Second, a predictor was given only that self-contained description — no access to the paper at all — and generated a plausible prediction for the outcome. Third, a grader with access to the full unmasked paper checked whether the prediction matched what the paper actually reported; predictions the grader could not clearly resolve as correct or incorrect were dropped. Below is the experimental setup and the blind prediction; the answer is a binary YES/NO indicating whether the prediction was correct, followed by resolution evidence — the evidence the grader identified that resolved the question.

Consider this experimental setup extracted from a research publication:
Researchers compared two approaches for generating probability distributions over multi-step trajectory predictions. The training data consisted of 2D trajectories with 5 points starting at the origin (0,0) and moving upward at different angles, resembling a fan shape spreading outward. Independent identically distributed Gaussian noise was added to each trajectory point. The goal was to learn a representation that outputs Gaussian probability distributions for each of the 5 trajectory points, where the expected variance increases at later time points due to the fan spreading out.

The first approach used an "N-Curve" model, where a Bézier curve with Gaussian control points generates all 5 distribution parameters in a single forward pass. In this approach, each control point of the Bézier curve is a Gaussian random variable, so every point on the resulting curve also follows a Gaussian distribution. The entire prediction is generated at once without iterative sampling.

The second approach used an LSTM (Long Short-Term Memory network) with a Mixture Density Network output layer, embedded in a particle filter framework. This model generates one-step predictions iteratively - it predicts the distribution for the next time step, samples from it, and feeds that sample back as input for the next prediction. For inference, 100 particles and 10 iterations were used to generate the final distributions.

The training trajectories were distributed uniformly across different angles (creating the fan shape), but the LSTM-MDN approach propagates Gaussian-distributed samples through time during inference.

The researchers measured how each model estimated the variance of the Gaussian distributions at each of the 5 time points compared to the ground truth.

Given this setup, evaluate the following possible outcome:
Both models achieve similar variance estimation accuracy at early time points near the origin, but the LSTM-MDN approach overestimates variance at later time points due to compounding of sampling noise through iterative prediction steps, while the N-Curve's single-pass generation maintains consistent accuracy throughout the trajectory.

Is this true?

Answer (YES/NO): NO